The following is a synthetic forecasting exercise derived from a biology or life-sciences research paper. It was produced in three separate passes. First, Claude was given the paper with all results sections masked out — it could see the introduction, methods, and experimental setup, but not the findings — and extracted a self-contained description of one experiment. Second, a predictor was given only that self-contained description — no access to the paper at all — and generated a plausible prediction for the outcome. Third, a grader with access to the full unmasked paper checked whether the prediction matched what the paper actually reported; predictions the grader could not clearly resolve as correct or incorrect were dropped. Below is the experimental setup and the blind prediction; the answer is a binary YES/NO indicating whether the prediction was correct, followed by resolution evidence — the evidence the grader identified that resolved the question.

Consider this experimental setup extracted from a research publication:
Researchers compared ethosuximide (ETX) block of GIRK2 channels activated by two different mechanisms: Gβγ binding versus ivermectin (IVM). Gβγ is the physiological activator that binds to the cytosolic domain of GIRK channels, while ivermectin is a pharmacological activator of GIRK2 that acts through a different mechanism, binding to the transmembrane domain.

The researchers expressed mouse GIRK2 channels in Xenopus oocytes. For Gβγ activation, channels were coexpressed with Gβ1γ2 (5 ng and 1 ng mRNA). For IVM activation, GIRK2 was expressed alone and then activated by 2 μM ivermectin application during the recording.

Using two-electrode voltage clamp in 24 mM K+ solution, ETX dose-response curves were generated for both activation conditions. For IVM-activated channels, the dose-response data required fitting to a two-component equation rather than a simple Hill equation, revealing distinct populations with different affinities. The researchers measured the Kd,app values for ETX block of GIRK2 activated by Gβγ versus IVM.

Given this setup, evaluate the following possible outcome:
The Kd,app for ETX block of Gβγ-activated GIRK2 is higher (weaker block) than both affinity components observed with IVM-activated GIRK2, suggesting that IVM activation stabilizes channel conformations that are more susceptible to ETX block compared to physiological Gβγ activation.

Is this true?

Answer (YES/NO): NO